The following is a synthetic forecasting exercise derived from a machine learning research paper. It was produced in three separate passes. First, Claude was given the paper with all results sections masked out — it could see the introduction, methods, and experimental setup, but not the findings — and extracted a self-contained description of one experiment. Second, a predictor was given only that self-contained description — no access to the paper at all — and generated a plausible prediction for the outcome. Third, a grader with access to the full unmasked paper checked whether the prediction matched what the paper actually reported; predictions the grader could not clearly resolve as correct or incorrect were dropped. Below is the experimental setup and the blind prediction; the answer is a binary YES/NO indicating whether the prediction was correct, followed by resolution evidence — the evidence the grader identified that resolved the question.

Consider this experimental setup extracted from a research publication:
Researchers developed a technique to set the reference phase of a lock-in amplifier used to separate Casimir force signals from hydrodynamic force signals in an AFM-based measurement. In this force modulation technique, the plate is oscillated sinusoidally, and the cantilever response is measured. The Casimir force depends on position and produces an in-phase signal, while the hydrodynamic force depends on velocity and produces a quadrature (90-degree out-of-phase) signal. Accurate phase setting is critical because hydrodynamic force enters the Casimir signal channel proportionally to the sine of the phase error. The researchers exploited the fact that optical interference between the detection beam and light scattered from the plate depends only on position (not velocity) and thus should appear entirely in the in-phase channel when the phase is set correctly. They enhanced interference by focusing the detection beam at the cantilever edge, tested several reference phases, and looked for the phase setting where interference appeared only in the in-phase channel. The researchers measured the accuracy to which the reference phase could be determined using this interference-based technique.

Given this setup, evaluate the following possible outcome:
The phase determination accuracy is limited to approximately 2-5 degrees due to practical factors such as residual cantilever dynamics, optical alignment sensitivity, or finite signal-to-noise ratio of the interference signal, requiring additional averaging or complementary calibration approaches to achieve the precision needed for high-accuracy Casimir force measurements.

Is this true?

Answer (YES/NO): NO